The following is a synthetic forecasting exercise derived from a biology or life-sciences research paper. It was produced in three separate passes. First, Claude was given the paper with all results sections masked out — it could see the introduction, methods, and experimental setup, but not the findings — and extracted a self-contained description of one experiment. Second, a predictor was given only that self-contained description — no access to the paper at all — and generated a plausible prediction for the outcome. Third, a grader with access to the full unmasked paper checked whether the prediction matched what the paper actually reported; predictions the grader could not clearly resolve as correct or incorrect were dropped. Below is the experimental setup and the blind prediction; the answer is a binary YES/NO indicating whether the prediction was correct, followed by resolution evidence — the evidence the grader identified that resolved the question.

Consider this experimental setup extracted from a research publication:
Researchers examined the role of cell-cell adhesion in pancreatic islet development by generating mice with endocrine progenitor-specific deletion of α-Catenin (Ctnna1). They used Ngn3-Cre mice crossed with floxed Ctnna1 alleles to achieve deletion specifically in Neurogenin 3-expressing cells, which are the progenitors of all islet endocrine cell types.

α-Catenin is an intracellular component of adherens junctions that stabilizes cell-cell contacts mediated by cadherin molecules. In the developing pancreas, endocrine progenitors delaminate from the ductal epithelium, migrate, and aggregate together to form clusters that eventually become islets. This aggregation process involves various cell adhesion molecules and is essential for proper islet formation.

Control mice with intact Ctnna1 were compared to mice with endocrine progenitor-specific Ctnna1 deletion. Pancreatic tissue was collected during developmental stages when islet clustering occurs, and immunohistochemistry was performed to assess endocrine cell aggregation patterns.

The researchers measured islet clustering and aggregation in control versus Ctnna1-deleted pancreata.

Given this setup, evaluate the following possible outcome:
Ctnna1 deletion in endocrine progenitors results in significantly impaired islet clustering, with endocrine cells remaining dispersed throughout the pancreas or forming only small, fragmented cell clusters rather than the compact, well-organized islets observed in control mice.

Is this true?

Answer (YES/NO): NO